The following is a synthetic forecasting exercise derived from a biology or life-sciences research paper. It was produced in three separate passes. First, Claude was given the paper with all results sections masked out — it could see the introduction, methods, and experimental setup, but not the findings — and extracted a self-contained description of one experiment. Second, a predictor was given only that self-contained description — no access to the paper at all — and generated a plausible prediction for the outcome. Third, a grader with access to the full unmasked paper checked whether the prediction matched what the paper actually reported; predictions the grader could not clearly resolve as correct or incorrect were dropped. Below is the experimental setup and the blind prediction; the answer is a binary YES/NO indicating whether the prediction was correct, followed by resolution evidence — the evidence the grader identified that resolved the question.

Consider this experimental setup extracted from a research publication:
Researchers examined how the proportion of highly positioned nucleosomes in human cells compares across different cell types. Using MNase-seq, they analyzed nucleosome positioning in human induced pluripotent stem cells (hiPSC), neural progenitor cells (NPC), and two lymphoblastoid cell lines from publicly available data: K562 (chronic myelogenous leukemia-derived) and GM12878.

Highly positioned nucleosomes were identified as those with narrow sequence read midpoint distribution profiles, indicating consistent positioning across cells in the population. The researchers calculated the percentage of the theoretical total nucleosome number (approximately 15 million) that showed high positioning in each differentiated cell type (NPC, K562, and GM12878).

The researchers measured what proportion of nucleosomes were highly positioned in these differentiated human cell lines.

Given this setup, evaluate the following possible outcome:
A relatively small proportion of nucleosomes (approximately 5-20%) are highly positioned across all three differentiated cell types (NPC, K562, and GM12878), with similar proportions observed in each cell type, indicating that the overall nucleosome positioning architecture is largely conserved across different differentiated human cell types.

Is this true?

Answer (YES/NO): NO